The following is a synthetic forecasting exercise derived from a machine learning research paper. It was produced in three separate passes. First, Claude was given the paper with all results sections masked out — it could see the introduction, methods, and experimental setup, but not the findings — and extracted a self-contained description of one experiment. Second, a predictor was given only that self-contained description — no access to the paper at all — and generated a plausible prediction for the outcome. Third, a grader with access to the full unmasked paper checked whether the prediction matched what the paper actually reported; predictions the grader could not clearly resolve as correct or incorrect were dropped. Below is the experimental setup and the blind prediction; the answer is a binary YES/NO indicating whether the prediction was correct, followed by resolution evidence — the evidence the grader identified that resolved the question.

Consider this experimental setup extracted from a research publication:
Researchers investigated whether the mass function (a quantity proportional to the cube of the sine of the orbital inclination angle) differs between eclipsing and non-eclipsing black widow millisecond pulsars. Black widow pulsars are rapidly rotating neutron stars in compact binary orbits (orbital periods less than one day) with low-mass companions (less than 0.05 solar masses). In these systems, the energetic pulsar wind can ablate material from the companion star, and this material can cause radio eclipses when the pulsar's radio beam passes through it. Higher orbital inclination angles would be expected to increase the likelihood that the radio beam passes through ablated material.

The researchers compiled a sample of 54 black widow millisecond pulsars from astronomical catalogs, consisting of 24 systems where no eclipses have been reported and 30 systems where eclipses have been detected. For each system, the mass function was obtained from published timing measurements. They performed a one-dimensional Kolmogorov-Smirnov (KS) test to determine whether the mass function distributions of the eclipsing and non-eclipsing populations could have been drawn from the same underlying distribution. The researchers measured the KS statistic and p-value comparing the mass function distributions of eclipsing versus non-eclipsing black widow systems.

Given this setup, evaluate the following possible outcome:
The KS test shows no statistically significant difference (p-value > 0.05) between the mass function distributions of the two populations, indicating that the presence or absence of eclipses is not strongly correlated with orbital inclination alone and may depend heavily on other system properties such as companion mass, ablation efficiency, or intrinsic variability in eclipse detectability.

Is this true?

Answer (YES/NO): NO